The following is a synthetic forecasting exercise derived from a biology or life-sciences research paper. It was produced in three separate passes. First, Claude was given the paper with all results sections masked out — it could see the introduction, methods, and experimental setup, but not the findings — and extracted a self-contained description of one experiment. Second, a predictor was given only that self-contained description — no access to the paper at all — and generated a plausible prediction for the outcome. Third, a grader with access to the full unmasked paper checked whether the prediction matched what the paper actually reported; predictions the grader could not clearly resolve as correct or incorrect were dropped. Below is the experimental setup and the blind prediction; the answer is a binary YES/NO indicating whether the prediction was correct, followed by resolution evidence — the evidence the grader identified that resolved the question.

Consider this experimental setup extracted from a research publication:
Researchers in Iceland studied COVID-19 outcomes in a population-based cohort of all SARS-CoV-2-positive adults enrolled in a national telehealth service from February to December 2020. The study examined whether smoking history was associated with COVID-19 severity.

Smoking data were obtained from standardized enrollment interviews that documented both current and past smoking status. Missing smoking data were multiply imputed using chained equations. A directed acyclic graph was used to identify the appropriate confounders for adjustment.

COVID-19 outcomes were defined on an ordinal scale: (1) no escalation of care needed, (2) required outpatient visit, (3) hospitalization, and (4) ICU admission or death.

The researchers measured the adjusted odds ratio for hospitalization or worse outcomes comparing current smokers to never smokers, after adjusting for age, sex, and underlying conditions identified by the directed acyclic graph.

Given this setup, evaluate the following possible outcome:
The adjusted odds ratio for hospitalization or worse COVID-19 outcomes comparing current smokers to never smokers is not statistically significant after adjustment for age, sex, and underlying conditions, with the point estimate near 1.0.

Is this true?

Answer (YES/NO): NO